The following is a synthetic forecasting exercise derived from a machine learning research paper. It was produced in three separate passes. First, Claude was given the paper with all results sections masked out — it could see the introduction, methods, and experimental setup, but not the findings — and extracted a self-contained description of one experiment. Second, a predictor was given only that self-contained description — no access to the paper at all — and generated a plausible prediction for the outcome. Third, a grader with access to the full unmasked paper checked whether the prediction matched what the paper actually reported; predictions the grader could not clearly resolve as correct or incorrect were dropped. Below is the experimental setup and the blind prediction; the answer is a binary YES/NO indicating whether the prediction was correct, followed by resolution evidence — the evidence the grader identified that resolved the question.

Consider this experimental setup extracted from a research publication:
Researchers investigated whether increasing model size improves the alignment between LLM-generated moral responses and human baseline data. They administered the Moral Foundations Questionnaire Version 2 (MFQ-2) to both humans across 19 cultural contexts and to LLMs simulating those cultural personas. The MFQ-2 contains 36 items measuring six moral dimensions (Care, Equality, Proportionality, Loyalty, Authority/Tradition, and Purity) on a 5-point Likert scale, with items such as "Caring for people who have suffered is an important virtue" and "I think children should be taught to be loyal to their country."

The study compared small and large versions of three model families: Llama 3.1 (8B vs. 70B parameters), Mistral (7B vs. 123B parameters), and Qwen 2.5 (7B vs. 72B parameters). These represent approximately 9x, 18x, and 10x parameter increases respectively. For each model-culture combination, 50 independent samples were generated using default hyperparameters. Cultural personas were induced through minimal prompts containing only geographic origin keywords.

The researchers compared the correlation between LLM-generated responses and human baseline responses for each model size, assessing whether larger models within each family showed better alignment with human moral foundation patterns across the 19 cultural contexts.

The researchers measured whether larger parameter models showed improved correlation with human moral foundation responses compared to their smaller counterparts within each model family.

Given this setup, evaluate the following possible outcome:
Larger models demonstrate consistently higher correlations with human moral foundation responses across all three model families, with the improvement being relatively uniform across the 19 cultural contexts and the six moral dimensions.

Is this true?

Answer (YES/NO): NO